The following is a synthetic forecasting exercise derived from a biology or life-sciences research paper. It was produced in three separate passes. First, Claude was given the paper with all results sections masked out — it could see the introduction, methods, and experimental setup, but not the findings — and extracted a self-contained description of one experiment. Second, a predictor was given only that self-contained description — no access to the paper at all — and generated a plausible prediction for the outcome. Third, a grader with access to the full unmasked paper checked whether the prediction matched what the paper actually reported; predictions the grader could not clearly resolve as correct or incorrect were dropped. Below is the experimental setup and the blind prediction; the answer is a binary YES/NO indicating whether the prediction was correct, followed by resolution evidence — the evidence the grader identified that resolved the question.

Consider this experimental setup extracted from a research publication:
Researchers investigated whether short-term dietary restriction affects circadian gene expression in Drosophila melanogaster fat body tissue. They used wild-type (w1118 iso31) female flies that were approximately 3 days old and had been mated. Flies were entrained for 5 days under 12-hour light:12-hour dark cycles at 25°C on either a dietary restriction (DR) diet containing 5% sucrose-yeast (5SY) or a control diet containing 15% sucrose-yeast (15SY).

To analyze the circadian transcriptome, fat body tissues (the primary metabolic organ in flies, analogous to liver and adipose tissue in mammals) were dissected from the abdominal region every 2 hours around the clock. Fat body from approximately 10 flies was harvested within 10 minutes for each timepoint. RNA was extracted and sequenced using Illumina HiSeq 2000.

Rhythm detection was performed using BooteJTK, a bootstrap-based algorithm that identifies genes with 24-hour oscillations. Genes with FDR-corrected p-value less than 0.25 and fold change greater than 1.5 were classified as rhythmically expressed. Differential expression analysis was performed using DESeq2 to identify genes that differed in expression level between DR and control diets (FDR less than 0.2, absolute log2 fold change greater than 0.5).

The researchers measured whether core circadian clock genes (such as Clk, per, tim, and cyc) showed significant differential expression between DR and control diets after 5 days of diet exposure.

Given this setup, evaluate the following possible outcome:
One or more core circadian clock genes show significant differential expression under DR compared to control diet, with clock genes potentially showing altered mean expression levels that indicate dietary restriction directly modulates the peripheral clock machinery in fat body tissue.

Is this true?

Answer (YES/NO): NO